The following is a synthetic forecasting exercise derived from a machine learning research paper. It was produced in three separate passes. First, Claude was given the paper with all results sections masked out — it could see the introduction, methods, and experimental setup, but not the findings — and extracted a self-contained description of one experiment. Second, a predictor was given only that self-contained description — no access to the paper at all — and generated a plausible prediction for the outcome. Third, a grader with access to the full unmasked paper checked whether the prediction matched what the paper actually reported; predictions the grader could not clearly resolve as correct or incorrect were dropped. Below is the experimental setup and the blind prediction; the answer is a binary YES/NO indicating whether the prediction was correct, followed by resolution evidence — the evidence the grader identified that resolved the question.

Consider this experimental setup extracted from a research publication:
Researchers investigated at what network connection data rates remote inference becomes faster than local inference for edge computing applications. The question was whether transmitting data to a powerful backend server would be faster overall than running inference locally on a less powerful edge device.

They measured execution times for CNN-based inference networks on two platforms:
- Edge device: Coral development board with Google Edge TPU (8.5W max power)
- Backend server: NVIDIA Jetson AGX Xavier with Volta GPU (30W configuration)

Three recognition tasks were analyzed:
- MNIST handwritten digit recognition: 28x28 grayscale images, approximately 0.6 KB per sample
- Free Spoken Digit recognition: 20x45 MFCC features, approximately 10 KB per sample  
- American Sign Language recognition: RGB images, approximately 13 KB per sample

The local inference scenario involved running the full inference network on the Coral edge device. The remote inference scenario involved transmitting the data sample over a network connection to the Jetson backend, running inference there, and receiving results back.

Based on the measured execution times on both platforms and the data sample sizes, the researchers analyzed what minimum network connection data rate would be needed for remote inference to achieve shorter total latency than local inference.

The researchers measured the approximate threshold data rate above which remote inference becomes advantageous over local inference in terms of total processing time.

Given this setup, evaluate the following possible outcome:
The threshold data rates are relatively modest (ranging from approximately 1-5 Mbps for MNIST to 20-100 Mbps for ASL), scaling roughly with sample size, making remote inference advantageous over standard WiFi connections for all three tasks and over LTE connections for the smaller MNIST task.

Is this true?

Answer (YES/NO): NO